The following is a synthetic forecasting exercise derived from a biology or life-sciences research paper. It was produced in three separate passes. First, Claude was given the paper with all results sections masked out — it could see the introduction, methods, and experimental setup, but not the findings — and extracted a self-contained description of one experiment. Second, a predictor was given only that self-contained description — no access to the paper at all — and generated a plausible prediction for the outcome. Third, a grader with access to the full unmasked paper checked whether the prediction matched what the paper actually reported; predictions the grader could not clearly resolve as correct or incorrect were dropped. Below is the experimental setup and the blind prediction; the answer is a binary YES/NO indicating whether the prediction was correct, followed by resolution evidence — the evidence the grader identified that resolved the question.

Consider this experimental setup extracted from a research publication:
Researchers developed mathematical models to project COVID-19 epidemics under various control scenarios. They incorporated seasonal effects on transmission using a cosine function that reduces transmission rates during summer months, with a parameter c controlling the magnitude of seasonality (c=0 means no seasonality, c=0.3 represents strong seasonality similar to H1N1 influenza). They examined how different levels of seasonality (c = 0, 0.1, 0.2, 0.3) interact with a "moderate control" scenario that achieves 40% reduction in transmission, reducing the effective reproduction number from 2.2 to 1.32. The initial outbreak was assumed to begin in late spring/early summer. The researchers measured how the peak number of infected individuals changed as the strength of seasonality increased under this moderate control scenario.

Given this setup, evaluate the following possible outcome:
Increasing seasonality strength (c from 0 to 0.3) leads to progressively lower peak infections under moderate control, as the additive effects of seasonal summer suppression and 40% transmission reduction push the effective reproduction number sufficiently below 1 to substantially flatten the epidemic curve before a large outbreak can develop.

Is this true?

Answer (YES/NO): NO